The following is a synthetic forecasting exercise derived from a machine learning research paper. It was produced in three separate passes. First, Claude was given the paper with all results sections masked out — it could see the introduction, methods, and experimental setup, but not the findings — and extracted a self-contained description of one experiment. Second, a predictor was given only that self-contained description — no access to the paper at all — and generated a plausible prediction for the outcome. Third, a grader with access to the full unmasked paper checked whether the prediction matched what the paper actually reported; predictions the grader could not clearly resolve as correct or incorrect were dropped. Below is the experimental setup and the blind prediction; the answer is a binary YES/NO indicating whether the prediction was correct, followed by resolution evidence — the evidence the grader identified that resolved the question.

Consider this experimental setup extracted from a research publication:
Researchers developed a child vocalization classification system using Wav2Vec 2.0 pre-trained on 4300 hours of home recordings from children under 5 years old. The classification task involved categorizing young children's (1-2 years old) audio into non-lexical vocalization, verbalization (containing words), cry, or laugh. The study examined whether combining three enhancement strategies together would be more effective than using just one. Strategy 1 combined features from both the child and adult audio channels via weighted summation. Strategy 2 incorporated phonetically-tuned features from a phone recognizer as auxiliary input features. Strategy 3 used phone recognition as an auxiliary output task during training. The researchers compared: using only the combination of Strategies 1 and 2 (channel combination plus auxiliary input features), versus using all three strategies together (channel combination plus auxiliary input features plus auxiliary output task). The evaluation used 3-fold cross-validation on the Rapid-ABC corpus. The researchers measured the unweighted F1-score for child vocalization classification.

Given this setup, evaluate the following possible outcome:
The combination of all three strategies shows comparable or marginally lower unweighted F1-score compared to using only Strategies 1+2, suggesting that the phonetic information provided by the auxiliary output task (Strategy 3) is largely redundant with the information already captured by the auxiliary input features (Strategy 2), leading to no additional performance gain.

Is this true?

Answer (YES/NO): YES